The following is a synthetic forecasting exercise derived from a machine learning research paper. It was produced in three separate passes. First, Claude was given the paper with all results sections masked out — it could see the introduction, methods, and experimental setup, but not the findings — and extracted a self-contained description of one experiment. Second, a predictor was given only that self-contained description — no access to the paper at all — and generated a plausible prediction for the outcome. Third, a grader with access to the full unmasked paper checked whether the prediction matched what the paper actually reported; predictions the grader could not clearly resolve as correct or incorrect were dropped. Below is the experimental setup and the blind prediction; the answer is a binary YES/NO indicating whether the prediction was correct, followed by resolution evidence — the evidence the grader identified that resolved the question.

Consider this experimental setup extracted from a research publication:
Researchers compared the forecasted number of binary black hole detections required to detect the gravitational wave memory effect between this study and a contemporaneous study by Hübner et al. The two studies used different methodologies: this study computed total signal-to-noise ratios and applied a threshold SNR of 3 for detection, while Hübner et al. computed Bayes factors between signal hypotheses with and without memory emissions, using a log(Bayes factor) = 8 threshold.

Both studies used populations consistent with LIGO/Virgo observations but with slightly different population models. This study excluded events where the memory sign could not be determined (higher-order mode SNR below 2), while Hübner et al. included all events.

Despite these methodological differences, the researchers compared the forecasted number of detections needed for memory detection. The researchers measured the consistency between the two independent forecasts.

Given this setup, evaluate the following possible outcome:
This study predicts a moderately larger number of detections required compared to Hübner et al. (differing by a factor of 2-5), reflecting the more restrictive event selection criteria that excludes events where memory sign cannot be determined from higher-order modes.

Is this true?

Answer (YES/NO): NO